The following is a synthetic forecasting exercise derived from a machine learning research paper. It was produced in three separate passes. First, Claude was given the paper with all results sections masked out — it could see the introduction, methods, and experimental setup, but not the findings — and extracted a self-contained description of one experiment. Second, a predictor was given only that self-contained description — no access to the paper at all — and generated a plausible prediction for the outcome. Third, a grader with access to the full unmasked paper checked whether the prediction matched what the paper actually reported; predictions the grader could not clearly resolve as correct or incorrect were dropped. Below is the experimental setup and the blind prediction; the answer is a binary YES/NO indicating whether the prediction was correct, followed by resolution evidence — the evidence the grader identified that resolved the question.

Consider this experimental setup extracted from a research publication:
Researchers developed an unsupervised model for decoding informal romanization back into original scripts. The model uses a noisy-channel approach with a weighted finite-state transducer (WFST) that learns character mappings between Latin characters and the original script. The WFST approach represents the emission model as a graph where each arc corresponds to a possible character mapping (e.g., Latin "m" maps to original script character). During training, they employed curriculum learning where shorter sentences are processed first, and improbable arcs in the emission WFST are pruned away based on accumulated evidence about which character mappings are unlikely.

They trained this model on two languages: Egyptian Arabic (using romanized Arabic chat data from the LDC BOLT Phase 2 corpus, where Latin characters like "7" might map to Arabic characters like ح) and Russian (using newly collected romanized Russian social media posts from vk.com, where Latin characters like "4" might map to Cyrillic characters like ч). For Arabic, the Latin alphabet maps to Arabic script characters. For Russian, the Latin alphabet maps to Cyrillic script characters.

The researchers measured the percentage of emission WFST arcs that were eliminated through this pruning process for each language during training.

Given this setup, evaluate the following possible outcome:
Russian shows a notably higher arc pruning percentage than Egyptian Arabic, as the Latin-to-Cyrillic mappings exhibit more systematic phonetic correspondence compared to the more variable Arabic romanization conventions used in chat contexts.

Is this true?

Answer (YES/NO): YES